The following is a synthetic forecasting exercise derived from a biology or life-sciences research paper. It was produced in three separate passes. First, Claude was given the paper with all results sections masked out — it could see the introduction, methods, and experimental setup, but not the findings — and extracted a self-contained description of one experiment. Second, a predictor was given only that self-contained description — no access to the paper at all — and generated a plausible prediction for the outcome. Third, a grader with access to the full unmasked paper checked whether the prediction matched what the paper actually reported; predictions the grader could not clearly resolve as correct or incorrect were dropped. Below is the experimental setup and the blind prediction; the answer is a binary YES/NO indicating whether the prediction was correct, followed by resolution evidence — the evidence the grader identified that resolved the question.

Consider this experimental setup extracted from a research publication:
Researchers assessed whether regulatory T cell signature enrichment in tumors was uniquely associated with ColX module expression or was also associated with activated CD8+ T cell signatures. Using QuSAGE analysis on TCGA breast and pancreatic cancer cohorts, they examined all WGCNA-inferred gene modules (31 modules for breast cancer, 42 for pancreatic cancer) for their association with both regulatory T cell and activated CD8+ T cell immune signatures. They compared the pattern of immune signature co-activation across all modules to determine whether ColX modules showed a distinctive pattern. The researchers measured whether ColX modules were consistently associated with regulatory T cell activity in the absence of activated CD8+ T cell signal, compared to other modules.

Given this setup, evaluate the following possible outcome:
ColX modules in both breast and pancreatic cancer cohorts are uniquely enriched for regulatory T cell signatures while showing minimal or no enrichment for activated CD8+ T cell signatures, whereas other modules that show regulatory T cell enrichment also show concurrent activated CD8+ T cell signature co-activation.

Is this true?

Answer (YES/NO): YES